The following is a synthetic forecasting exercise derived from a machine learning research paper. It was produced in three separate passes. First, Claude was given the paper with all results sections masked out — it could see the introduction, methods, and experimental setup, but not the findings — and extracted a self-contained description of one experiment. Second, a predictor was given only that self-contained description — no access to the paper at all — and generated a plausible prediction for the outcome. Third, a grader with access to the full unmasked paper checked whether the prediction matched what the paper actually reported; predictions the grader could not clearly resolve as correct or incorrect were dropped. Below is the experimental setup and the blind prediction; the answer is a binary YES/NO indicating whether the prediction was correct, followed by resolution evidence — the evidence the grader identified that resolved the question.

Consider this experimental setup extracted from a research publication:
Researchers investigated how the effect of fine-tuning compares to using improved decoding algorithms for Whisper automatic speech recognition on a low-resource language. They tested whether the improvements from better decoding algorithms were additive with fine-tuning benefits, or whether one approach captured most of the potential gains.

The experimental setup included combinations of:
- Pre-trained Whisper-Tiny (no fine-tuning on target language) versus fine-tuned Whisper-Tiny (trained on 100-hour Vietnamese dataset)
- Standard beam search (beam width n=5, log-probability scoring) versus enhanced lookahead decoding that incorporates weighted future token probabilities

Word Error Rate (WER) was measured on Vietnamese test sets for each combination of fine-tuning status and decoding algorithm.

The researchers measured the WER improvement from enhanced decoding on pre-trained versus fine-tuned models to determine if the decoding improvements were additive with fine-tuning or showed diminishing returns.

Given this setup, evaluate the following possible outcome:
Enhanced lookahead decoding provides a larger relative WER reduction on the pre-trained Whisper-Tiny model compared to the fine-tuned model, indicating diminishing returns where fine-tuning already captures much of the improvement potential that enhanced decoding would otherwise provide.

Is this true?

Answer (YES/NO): YES